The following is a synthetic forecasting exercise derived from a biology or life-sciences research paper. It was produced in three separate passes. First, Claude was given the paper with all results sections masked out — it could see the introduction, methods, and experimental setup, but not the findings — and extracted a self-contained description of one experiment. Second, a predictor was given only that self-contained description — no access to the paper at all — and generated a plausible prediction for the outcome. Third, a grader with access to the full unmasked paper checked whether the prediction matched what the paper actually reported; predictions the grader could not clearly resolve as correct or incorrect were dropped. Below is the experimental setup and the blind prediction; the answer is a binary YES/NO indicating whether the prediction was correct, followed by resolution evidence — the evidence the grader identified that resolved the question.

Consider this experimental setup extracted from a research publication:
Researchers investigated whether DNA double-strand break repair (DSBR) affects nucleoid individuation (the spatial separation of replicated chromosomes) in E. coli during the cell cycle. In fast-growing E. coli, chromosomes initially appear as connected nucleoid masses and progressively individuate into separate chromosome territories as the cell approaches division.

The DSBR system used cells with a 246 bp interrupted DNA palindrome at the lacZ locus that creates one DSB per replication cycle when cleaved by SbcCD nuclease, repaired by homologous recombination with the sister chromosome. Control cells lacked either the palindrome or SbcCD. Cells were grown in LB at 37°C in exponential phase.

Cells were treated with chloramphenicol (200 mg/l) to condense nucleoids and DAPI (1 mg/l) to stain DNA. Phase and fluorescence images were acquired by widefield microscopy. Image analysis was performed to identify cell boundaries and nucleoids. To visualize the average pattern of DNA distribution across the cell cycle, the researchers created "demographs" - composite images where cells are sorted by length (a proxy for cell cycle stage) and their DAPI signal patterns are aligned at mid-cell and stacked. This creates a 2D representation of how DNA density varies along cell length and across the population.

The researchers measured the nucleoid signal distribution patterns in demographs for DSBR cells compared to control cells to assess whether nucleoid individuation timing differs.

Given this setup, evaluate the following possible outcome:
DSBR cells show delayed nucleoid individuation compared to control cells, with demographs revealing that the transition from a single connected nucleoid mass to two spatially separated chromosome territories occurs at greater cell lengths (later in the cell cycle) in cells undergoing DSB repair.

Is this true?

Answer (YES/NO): YES